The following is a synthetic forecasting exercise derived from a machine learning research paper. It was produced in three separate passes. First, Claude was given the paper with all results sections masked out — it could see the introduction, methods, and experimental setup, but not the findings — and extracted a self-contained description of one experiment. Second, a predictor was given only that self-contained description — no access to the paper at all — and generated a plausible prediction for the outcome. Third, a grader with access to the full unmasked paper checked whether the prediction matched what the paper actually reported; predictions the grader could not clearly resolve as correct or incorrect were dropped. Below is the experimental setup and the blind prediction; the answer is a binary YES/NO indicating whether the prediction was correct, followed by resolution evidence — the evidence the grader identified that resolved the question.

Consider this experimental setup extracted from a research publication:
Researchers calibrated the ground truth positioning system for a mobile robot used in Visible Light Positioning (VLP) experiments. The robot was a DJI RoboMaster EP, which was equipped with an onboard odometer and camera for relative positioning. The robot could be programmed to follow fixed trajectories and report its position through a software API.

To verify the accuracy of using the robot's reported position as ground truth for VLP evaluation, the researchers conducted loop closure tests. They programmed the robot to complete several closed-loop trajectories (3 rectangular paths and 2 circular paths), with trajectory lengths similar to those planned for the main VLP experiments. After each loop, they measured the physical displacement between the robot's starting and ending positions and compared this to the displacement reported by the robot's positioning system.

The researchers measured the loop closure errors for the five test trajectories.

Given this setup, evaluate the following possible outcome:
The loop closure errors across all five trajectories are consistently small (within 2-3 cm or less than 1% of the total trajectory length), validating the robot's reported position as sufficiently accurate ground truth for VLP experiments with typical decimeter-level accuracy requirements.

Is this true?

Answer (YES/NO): NO